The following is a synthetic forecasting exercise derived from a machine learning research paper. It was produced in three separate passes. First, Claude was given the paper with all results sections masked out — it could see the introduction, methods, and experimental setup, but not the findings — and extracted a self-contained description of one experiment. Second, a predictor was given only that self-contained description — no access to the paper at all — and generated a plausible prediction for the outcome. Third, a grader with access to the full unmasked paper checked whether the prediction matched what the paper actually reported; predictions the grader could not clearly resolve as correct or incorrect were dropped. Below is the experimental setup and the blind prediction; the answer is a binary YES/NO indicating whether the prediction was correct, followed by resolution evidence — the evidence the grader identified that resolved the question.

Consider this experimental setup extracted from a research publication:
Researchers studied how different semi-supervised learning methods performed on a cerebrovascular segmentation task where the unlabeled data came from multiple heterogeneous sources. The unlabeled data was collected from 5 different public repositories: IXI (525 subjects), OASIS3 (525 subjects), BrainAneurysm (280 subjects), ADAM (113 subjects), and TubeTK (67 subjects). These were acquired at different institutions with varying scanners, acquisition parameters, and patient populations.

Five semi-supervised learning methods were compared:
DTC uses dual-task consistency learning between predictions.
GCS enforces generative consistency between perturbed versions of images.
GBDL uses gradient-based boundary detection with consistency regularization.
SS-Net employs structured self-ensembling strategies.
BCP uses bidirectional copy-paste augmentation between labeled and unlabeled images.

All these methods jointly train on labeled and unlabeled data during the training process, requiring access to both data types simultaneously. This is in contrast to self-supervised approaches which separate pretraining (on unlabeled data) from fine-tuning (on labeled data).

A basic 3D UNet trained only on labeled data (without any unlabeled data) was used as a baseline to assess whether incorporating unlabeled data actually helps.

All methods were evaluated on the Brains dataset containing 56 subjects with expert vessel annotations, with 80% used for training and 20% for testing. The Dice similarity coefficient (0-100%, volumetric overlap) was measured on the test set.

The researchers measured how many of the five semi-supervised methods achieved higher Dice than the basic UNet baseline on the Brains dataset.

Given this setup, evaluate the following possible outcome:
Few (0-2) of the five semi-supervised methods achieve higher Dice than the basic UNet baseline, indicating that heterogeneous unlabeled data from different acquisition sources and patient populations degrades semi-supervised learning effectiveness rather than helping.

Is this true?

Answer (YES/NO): YES